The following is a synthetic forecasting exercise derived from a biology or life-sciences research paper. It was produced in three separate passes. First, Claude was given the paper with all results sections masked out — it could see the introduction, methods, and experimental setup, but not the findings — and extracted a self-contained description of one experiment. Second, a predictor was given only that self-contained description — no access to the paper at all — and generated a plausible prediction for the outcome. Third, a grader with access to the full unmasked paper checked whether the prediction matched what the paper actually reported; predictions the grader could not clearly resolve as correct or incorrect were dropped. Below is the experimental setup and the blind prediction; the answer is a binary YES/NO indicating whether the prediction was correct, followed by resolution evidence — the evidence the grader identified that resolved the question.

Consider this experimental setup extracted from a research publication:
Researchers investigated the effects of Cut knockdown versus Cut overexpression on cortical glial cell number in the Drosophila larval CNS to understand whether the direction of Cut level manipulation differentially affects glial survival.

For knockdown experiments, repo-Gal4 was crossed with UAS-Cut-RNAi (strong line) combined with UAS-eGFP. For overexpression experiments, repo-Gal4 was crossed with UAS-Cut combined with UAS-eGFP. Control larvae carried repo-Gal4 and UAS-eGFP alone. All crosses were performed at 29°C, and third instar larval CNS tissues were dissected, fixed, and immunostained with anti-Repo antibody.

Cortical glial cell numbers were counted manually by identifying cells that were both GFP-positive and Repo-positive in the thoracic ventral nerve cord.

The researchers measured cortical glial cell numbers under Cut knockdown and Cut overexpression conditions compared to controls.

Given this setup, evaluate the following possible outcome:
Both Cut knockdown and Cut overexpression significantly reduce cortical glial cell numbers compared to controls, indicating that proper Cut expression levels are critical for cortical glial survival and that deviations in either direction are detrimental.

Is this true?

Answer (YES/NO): YES